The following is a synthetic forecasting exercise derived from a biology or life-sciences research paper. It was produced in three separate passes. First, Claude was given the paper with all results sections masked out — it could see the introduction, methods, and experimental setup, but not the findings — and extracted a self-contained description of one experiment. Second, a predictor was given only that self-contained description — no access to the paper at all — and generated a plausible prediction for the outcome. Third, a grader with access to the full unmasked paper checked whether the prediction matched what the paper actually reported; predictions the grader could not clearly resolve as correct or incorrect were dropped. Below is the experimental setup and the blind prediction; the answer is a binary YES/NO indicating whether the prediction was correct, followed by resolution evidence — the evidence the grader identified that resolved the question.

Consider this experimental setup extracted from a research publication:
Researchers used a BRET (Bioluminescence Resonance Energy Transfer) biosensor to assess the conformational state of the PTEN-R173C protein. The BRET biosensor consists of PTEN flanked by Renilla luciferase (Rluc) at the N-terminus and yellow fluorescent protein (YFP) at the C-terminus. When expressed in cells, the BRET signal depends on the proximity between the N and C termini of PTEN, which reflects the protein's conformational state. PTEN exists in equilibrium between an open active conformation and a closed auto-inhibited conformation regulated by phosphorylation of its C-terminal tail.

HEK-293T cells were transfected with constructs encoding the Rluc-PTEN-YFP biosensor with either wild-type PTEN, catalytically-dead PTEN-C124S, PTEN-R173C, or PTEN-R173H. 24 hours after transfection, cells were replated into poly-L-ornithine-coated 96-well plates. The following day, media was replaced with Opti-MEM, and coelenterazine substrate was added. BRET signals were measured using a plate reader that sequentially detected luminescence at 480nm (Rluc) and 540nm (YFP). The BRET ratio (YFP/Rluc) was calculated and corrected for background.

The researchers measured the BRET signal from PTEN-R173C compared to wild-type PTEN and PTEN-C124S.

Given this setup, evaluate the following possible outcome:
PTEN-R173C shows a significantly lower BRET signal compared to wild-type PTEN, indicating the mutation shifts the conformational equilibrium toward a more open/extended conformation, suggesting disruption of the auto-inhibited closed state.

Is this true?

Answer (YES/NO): YES